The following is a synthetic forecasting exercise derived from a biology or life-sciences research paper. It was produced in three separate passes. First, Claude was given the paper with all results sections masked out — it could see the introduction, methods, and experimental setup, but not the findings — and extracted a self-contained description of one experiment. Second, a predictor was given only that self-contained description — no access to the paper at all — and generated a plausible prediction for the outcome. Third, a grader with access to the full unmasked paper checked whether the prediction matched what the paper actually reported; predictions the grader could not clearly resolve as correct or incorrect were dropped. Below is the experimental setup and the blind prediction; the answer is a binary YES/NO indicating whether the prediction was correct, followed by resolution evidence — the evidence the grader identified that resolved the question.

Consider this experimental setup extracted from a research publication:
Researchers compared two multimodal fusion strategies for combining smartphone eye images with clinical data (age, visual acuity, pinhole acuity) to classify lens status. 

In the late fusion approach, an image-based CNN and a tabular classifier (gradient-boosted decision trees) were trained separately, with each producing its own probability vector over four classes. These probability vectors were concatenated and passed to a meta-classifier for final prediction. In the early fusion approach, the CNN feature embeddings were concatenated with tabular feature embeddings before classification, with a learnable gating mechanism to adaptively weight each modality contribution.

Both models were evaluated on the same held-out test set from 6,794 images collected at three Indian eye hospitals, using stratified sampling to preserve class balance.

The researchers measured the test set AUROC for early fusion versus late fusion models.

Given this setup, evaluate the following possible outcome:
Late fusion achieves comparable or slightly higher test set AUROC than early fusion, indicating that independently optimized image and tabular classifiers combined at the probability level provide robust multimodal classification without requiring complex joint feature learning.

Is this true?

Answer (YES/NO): NO